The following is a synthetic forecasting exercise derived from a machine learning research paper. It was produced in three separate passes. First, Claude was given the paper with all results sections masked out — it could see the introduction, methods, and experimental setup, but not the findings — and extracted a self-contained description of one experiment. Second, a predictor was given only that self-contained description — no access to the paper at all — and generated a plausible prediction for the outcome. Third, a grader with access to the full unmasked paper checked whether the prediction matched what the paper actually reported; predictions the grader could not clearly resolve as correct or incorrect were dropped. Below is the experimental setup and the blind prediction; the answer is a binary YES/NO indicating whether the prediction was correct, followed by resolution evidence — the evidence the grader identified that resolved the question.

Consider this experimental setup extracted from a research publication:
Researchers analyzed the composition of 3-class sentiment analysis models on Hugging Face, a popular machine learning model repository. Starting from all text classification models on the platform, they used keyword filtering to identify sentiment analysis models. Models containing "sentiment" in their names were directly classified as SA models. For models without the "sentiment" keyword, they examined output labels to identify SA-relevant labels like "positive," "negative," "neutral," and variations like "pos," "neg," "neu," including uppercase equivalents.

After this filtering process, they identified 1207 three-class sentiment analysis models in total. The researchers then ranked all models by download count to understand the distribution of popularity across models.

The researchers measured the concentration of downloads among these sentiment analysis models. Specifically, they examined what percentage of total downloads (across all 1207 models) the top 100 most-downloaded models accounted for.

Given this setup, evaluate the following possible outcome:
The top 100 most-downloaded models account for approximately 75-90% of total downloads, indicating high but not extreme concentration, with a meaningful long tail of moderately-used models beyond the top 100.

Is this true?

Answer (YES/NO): NO